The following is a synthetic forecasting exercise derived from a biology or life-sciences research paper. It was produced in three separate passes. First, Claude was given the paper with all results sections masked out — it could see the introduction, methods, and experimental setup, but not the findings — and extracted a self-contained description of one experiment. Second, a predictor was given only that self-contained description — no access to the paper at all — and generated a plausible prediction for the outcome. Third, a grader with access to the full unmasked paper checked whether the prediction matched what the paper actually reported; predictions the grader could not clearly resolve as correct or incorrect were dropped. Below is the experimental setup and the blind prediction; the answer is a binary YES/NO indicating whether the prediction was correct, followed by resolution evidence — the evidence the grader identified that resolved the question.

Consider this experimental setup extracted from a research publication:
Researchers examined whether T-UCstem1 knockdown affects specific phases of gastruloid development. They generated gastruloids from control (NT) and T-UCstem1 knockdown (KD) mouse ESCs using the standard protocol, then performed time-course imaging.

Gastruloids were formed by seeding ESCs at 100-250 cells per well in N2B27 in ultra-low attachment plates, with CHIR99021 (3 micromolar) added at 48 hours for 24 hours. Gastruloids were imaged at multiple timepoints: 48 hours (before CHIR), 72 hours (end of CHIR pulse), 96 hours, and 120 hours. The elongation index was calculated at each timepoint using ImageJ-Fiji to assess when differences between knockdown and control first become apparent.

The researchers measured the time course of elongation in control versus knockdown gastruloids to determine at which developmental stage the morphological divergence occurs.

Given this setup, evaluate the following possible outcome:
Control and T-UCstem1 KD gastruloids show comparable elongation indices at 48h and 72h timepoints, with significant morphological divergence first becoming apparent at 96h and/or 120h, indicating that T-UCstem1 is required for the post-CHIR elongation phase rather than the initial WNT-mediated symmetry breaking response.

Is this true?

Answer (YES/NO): YES